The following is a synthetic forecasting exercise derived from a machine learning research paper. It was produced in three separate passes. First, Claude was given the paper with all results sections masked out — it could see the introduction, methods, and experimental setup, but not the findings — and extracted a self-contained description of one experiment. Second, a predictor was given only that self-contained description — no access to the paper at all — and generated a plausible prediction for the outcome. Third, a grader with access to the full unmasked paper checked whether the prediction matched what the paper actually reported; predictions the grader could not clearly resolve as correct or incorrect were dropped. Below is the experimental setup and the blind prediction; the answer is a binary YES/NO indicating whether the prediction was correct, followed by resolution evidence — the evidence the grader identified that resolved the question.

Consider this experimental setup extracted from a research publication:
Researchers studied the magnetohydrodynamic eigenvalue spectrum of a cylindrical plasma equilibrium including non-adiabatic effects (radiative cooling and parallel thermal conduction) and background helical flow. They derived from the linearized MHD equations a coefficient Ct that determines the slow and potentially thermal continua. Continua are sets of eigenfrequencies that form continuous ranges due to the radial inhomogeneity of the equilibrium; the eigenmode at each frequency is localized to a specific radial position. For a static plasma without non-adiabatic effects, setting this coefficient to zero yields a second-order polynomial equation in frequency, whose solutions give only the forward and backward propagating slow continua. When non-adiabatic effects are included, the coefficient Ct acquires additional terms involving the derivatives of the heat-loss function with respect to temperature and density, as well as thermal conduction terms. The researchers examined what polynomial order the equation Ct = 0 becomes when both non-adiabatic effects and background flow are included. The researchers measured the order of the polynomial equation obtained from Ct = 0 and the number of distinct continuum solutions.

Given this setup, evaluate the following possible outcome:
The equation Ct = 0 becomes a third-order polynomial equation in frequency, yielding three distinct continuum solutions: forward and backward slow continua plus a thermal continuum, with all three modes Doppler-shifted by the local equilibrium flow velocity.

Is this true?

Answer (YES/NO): YES